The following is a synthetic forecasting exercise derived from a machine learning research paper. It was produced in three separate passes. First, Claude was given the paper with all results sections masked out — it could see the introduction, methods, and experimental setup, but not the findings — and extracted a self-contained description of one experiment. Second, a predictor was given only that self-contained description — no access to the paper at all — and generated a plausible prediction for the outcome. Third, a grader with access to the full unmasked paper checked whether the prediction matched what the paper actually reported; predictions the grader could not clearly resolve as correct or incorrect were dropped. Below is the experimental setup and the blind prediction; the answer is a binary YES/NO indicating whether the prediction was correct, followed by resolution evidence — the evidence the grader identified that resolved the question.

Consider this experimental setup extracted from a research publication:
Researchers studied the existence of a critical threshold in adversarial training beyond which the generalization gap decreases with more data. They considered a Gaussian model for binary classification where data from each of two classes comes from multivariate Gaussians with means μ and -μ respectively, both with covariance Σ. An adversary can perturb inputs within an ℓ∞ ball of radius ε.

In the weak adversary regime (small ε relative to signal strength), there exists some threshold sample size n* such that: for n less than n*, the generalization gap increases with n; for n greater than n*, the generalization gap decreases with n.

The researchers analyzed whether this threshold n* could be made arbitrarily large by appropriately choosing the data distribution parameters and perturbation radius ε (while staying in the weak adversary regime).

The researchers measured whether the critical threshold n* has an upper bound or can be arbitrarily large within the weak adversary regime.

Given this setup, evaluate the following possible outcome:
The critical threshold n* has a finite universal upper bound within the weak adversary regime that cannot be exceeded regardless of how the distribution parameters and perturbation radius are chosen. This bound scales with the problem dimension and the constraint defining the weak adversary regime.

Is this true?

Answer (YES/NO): NO